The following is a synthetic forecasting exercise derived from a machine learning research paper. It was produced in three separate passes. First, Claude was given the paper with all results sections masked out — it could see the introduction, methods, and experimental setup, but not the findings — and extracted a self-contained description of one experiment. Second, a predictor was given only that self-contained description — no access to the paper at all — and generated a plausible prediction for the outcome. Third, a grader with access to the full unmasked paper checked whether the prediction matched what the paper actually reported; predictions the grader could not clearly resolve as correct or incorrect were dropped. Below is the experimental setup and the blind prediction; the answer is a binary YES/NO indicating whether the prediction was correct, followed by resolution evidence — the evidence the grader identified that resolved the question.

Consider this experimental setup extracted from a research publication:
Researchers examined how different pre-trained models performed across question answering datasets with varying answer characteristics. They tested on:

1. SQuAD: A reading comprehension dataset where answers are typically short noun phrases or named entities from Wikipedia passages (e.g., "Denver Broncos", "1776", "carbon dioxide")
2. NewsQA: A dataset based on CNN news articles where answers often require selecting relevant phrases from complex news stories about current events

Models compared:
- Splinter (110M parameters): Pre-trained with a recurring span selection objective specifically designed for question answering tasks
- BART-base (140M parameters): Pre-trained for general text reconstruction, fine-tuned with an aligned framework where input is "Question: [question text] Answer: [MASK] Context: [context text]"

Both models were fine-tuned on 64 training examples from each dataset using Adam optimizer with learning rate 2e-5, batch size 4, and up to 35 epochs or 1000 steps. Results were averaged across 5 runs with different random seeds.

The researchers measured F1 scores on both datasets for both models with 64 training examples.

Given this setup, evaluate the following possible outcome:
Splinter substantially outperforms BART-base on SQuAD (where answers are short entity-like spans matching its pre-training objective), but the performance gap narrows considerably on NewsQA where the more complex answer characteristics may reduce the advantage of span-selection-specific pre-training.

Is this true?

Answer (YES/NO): NO